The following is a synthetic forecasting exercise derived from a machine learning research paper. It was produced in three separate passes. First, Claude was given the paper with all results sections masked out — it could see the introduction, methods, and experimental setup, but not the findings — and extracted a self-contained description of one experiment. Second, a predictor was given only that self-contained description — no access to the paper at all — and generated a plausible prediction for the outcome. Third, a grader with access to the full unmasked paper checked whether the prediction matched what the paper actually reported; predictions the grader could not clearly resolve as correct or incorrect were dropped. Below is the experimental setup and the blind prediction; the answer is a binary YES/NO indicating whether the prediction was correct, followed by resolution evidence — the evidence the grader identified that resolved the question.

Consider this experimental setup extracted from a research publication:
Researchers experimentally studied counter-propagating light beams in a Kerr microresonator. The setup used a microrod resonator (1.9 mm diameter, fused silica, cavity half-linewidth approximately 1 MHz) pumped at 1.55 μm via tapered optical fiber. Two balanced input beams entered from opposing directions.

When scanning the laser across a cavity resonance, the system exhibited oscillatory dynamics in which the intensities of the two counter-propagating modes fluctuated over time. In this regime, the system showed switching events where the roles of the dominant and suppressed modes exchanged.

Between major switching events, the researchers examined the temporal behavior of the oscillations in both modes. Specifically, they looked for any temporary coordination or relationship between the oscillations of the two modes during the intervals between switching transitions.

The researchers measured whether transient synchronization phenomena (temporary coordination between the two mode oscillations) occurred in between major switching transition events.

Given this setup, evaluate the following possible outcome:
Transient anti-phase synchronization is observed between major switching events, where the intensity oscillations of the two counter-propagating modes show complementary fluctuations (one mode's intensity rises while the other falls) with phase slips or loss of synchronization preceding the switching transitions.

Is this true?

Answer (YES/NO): NO